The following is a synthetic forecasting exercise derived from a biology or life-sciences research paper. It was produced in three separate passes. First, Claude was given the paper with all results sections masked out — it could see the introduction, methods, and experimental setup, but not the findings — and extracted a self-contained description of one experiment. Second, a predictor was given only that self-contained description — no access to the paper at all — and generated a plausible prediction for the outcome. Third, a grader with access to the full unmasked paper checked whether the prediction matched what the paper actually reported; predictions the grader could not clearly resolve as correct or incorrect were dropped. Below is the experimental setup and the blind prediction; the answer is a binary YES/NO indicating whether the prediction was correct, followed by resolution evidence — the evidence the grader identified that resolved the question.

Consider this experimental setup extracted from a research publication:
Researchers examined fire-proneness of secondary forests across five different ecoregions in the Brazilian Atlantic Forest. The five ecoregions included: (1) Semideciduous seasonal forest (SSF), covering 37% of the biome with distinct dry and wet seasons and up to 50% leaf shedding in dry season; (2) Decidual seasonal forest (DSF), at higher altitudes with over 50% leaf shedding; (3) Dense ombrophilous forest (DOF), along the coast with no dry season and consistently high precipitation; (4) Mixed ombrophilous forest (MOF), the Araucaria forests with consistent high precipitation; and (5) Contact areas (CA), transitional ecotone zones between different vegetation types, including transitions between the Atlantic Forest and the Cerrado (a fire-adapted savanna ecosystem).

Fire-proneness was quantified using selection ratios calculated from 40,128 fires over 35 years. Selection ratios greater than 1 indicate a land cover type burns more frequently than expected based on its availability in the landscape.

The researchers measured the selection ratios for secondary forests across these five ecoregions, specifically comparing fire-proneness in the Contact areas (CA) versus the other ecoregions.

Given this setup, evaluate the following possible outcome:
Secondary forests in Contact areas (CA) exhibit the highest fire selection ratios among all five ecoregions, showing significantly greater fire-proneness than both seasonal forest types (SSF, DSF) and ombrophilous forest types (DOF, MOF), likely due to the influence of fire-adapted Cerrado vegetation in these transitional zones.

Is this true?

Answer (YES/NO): YES